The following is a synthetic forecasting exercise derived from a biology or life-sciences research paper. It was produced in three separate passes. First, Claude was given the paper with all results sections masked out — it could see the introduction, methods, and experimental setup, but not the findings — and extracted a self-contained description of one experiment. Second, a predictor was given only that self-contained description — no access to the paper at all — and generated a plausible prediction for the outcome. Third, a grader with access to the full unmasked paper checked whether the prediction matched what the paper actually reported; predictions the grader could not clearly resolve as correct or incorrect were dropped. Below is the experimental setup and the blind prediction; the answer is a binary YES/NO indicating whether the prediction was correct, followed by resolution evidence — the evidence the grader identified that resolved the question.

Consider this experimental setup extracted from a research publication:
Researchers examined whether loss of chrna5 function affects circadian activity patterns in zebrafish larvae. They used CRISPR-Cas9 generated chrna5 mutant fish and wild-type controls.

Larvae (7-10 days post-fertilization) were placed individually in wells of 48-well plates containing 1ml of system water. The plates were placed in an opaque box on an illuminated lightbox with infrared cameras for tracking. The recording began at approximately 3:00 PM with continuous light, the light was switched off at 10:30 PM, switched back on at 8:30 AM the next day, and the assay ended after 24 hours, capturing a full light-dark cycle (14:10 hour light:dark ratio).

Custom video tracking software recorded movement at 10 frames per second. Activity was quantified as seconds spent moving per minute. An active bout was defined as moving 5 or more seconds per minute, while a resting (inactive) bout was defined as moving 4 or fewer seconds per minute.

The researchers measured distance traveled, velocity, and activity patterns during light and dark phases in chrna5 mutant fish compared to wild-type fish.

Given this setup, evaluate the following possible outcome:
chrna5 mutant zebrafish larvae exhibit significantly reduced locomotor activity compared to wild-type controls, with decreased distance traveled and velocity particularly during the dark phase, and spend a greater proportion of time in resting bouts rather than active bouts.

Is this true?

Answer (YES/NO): YES